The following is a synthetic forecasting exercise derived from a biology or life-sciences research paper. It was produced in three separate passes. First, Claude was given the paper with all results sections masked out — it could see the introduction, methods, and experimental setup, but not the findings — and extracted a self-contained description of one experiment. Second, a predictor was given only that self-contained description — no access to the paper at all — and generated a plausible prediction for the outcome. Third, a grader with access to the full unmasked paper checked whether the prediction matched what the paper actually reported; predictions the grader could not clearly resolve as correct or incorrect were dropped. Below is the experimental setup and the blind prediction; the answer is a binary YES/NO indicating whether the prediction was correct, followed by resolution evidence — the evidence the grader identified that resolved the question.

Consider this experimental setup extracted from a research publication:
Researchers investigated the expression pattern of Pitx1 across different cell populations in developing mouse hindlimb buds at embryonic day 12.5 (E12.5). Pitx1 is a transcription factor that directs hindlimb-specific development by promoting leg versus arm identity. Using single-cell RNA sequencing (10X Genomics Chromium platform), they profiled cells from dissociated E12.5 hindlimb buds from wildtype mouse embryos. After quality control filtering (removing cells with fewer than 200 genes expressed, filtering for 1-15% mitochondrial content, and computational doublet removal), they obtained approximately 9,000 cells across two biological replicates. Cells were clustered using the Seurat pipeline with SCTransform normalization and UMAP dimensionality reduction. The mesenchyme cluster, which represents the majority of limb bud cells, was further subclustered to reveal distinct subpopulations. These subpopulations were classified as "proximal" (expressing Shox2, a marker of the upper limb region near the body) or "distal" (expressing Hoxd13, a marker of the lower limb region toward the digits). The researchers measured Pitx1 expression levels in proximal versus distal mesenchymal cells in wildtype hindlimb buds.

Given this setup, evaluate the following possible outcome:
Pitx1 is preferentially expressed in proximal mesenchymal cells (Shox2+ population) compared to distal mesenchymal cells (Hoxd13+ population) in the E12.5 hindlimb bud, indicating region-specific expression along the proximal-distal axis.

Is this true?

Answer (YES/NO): YES